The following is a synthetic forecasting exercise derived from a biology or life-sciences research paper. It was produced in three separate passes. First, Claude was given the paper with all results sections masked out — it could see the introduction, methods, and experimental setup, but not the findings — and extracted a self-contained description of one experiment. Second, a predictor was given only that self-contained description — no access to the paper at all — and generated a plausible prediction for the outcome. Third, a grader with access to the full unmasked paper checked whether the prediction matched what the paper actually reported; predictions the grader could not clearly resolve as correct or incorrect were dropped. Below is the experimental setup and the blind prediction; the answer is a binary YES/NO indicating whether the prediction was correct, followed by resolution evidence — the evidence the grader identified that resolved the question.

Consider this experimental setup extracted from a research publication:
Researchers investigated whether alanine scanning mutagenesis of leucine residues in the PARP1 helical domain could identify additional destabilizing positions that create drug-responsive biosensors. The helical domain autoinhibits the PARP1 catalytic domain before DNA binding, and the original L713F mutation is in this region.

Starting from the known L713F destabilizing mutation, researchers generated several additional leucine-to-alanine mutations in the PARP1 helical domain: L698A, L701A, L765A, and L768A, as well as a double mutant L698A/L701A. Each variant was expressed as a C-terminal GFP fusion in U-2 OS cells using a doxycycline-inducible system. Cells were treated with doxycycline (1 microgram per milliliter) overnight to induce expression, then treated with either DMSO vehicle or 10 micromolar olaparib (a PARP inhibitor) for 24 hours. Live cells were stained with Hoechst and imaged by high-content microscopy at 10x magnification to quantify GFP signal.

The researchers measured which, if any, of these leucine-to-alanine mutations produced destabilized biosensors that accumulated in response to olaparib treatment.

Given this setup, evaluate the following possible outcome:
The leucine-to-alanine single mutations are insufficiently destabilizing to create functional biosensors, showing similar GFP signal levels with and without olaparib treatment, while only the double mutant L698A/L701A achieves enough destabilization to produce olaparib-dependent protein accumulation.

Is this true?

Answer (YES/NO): NO